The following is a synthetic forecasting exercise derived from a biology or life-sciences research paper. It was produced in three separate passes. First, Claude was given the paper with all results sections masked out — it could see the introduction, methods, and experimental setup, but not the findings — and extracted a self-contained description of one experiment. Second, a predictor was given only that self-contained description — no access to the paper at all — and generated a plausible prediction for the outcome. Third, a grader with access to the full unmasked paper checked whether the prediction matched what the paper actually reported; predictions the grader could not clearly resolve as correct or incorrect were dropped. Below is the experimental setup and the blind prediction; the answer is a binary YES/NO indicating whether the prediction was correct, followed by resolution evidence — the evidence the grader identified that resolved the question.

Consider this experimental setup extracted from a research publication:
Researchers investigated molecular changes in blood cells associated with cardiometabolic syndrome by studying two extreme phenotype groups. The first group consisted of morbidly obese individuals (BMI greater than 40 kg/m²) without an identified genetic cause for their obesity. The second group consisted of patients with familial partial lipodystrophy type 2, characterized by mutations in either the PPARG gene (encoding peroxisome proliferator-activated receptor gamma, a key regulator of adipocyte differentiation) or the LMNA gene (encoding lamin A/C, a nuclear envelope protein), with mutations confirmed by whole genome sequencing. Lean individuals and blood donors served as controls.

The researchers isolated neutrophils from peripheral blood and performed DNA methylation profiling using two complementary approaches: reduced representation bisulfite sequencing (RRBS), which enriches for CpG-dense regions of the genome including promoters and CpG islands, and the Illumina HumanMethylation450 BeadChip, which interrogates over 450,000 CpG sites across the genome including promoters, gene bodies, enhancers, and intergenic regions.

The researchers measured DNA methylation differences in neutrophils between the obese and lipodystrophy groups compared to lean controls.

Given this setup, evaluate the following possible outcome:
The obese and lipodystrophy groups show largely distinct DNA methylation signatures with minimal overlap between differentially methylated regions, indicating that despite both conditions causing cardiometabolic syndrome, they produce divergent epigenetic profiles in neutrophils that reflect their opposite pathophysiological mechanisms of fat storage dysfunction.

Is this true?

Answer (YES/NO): NO